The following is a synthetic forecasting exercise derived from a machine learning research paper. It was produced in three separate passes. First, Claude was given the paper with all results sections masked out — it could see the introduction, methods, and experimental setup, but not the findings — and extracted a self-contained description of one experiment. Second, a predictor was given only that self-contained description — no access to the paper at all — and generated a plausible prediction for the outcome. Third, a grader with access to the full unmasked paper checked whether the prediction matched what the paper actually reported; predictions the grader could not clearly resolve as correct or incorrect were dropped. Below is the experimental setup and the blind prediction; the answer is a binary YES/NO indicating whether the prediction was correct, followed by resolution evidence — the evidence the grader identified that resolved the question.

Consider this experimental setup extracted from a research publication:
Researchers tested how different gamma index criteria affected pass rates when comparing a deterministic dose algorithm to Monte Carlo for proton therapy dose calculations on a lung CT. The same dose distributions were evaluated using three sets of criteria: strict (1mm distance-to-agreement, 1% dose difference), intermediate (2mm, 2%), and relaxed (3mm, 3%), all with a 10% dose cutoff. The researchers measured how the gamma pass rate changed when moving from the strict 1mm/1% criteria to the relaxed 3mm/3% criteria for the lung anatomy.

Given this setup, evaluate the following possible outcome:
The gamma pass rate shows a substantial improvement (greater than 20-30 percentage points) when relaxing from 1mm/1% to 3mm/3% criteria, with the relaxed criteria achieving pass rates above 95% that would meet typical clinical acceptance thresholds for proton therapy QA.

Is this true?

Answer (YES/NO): NO